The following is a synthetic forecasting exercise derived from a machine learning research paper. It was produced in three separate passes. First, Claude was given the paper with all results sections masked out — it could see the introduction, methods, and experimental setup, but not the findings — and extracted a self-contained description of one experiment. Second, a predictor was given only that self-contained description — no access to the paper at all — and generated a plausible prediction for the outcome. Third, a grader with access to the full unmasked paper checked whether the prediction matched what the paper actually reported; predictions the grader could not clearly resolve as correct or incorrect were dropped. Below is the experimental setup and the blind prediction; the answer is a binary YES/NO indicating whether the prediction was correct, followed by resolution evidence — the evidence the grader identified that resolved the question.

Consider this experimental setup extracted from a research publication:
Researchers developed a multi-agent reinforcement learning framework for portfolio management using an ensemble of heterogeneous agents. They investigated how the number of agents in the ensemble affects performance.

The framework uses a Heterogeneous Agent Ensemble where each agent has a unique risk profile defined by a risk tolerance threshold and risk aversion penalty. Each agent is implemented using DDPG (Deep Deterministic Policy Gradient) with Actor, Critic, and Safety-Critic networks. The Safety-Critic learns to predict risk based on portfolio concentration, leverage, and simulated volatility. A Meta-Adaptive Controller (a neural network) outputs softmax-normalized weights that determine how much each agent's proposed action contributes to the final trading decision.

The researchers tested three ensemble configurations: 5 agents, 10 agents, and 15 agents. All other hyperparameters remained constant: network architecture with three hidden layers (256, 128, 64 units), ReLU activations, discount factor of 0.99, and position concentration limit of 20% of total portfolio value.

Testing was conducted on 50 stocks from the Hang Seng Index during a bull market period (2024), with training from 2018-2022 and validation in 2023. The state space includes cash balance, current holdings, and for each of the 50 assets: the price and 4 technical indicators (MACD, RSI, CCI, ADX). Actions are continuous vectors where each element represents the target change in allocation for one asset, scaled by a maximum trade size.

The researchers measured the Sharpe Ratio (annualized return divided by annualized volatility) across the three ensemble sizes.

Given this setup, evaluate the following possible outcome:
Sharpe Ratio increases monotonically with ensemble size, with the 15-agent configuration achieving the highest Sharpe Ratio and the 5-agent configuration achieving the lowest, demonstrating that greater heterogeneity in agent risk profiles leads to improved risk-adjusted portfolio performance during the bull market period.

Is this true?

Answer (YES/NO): NO